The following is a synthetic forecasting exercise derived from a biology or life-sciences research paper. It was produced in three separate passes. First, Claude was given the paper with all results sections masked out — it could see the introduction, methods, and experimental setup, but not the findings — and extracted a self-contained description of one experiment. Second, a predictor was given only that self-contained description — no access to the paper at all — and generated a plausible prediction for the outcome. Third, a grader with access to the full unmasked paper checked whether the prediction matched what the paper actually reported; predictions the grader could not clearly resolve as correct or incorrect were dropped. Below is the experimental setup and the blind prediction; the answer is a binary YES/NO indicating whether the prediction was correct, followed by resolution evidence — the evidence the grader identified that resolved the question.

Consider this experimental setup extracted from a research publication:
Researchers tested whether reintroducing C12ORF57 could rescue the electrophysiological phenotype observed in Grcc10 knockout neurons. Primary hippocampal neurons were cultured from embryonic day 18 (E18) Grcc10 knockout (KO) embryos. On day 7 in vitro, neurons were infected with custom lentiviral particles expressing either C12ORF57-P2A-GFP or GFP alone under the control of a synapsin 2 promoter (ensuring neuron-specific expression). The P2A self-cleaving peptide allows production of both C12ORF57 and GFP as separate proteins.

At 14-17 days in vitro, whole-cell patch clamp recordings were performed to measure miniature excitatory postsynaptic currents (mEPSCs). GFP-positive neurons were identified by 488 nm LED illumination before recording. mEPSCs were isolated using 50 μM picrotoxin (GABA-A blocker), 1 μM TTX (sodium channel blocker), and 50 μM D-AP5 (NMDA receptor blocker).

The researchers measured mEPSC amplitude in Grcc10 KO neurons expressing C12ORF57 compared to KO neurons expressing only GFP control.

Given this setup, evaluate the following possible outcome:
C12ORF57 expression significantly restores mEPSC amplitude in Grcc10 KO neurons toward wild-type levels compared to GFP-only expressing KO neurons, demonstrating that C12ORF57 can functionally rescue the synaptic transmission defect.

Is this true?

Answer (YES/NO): YES